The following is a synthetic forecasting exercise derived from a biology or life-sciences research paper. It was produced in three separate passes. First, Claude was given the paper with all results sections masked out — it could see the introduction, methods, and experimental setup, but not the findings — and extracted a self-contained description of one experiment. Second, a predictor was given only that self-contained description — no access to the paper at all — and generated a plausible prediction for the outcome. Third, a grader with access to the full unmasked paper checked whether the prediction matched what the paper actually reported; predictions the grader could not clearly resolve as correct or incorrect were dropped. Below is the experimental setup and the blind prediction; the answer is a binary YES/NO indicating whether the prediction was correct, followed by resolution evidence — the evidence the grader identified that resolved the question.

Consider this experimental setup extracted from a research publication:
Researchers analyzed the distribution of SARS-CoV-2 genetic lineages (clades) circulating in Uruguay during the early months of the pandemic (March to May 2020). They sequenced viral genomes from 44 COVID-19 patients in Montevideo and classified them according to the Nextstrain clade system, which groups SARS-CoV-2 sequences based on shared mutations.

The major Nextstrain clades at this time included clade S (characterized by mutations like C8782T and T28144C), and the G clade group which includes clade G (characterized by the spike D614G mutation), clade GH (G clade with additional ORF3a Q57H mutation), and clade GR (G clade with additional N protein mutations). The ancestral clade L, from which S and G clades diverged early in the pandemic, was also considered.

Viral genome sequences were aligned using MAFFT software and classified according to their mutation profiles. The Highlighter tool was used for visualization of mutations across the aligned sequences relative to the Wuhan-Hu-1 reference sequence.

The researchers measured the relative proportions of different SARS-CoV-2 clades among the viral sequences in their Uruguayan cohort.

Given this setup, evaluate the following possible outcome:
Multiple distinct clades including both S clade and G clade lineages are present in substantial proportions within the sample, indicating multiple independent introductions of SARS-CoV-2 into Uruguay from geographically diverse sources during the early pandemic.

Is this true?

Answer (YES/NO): YES